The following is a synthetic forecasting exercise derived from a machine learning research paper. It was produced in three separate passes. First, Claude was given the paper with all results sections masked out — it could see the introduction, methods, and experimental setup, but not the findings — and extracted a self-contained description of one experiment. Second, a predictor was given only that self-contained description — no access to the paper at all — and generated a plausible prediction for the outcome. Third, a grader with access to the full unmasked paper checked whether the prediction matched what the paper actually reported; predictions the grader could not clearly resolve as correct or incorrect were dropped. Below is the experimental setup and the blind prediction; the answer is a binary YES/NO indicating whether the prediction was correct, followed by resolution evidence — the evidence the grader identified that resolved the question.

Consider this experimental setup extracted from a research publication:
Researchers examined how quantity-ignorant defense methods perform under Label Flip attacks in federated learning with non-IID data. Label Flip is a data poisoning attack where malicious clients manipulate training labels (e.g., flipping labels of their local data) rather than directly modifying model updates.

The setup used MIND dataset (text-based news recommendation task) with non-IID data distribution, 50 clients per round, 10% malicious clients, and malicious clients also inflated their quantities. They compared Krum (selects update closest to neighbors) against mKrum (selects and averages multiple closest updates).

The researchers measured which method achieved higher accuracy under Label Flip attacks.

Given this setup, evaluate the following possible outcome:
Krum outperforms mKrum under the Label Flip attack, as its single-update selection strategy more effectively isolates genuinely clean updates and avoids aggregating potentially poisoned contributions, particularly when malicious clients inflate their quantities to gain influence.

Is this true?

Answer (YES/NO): NO